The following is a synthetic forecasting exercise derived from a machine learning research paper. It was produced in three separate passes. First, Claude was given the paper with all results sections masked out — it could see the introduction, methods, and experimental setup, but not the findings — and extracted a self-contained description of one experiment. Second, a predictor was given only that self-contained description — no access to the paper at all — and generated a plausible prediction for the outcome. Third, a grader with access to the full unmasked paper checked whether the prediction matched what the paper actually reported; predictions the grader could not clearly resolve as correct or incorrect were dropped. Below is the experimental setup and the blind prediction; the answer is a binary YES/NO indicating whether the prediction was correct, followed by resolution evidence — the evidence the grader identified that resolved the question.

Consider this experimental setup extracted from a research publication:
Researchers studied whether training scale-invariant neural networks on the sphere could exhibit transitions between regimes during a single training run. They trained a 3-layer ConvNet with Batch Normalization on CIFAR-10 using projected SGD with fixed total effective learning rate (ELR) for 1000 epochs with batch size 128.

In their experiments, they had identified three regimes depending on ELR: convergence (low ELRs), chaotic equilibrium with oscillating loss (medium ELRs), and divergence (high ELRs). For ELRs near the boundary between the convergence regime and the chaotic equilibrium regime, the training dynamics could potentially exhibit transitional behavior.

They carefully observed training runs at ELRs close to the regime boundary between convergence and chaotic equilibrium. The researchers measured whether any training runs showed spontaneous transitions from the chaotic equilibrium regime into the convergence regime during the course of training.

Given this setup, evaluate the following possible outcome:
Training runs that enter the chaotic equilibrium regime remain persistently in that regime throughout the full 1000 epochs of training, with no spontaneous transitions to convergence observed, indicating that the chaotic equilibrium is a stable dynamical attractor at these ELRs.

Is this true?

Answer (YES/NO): NO